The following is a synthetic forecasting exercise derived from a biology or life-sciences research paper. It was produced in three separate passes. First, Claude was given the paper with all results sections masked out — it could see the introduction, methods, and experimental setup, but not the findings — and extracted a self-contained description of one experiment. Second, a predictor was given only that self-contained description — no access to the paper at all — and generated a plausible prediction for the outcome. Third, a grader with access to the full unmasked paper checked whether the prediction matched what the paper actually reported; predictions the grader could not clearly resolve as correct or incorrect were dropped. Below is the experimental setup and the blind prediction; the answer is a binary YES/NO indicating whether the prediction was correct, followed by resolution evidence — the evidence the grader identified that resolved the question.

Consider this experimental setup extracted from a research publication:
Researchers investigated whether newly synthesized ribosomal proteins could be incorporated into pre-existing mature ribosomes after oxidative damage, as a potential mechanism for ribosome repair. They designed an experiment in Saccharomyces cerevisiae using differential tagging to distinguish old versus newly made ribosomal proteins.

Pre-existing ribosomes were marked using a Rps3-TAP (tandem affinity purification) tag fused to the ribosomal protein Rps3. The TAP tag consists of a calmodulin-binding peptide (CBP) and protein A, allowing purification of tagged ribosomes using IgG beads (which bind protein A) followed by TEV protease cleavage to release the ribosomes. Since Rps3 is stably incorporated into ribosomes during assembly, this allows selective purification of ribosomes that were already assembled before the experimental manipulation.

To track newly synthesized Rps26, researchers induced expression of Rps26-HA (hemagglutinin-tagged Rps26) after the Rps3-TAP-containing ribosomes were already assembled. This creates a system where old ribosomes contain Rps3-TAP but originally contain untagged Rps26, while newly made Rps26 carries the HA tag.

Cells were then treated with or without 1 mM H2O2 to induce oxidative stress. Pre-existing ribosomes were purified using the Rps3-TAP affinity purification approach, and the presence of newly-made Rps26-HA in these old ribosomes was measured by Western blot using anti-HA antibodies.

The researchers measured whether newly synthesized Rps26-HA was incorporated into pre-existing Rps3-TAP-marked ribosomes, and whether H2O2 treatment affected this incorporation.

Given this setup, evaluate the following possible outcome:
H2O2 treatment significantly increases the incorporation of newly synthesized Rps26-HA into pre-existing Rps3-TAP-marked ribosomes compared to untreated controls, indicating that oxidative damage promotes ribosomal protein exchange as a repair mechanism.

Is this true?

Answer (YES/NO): YES